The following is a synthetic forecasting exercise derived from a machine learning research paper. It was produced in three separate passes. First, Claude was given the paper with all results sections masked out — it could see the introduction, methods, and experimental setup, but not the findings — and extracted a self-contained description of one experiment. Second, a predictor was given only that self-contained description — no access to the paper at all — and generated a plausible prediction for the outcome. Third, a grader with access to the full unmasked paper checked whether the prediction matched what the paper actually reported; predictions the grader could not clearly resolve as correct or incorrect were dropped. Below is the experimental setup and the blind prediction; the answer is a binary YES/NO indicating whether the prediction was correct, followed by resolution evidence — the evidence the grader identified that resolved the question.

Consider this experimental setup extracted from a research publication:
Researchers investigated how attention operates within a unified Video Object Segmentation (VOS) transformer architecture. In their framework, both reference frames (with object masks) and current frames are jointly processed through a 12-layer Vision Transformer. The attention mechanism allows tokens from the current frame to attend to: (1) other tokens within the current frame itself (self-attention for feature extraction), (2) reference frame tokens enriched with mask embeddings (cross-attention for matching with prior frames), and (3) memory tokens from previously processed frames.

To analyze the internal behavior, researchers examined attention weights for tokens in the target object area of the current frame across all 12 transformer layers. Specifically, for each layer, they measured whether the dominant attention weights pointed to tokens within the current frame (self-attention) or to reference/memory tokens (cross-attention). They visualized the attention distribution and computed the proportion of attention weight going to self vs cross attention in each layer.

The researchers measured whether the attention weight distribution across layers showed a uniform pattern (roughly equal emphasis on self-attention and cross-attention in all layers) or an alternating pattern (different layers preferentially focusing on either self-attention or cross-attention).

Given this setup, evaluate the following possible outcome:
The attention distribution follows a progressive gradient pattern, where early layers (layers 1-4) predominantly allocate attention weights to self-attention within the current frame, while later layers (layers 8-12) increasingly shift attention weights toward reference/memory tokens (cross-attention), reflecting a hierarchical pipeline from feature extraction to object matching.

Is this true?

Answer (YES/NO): NO